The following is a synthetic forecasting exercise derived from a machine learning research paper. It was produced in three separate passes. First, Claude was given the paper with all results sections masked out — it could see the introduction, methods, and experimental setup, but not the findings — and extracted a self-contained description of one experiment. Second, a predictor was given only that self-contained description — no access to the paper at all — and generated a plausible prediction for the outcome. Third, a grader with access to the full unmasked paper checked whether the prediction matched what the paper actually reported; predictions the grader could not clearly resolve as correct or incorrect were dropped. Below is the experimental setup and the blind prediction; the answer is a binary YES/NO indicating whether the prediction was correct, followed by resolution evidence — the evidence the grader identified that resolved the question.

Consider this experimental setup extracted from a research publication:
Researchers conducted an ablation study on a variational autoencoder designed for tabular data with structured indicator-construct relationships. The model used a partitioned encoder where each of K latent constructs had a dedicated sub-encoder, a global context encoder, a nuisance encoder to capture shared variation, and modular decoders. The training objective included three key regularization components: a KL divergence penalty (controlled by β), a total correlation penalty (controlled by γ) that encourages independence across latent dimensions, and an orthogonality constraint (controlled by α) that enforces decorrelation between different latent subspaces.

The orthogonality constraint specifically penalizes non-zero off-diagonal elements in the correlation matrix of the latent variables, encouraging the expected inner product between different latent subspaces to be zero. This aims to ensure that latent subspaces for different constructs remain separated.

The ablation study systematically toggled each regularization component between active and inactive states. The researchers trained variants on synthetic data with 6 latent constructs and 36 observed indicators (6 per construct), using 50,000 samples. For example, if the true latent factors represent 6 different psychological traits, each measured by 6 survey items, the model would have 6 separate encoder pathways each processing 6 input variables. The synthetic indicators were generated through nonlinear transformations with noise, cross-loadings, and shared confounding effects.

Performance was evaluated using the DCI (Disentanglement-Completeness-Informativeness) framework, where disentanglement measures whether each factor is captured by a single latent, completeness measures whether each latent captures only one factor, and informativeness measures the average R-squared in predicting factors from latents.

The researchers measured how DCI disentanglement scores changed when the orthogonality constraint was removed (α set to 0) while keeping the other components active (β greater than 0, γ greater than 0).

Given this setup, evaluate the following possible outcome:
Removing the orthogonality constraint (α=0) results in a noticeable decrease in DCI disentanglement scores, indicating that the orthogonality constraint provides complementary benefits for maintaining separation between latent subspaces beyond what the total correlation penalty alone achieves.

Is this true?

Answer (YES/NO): NO